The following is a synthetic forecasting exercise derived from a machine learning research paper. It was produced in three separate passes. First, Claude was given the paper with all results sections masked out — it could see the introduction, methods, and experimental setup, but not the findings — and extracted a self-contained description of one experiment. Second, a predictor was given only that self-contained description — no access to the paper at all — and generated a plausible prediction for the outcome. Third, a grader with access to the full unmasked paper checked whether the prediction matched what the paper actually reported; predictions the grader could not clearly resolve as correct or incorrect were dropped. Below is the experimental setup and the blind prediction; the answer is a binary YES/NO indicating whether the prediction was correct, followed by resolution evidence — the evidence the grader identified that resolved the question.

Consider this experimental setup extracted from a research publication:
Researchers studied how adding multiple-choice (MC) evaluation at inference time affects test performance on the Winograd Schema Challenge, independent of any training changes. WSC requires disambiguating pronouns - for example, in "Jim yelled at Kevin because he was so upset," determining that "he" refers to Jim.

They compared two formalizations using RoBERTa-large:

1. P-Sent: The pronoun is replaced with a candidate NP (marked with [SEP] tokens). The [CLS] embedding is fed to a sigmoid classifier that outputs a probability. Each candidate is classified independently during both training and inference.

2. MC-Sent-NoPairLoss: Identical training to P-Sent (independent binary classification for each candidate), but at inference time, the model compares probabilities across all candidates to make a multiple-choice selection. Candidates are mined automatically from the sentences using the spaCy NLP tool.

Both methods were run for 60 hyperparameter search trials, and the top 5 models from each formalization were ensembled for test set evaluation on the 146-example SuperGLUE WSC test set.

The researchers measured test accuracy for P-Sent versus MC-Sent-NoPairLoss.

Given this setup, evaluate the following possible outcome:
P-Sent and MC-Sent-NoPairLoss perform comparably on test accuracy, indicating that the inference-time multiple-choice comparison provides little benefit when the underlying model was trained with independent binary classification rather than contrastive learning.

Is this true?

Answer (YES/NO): NO